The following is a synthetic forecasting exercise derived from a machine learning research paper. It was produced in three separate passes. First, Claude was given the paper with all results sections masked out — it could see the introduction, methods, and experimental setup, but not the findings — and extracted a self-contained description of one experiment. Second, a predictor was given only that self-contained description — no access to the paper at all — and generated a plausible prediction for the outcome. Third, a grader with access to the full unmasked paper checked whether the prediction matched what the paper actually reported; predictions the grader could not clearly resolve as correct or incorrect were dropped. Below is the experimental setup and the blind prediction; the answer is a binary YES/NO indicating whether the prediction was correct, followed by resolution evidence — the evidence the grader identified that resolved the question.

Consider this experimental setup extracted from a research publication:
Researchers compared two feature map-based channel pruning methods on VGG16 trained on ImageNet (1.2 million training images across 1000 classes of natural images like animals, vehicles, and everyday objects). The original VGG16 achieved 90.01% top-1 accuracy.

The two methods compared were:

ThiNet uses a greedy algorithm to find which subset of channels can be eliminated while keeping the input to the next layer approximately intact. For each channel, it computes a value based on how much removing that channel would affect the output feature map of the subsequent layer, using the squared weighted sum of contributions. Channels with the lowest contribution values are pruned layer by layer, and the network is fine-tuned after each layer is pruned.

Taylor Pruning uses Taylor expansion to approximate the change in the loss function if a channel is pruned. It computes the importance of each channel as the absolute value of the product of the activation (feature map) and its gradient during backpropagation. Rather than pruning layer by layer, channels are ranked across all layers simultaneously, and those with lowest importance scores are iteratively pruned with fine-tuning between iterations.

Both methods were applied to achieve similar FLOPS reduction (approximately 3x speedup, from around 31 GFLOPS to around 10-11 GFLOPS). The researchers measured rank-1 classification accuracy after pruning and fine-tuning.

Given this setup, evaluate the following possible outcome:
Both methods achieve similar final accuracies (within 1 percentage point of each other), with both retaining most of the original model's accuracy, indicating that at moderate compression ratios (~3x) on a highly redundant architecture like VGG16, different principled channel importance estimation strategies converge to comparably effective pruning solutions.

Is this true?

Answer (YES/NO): NO